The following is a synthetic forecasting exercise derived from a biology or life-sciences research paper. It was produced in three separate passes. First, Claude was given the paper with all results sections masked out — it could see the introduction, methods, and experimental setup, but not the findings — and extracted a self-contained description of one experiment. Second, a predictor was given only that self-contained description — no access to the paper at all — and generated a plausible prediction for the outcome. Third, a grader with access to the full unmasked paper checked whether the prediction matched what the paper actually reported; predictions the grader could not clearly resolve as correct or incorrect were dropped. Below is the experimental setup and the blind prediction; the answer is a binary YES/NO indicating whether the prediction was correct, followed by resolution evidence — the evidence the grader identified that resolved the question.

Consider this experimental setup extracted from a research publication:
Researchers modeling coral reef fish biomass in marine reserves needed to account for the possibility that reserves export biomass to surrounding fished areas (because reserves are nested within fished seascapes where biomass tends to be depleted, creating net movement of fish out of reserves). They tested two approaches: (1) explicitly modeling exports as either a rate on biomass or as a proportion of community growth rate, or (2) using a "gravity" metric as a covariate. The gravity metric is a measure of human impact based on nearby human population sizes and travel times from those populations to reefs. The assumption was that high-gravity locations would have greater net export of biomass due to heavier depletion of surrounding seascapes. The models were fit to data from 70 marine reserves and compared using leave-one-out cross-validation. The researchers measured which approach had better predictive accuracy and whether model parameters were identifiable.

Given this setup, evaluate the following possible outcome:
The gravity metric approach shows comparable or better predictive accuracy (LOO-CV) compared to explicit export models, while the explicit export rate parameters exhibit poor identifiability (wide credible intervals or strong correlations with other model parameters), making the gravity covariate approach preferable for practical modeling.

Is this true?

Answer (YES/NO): YES